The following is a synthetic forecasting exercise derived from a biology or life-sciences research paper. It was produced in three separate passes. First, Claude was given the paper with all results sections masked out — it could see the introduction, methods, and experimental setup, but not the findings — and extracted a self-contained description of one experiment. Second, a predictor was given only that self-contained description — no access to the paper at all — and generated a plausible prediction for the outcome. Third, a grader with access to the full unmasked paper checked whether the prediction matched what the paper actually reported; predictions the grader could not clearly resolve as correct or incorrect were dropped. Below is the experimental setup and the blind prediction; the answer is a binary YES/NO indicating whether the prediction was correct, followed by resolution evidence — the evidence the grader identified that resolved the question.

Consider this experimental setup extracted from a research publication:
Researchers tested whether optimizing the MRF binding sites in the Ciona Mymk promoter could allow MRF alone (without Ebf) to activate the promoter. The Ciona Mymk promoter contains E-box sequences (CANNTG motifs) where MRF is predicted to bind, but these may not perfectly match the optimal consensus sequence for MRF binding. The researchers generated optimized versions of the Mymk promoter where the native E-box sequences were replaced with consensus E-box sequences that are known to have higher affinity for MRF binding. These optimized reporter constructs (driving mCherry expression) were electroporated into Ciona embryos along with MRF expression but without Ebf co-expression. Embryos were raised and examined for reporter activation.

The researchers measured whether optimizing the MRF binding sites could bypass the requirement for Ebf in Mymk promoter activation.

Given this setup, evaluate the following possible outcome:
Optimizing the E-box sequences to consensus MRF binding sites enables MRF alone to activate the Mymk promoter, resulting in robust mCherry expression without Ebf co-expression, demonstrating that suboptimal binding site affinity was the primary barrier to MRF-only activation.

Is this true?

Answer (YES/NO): YES